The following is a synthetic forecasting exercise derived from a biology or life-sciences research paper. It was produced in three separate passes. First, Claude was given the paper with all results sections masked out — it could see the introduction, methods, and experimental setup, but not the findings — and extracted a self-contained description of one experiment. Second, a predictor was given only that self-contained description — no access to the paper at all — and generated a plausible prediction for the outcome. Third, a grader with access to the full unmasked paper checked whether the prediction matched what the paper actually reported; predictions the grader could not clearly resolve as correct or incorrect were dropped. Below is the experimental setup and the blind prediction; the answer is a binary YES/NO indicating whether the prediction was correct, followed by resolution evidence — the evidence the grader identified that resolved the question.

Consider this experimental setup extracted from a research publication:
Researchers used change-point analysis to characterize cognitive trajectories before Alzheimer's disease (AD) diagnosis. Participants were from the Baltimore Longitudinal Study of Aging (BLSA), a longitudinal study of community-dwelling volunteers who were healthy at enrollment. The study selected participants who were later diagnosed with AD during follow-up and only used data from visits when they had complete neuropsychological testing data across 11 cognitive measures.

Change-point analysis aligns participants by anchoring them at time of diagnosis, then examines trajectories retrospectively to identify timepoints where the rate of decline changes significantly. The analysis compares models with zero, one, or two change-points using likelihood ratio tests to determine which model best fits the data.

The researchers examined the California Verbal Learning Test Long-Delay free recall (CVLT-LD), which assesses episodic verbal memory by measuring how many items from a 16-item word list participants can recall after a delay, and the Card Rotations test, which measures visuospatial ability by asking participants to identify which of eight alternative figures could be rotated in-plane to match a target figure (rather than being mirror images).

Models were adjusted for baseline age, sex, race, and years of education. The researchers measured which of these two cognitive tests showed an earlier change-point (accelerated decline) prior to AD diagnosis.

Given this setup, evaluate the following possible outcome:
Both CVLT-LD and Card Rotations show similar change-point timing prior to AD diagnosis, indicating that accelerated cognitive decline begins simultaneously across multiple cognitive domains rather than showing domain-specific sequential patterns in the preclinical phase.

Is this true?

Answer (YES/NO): NO